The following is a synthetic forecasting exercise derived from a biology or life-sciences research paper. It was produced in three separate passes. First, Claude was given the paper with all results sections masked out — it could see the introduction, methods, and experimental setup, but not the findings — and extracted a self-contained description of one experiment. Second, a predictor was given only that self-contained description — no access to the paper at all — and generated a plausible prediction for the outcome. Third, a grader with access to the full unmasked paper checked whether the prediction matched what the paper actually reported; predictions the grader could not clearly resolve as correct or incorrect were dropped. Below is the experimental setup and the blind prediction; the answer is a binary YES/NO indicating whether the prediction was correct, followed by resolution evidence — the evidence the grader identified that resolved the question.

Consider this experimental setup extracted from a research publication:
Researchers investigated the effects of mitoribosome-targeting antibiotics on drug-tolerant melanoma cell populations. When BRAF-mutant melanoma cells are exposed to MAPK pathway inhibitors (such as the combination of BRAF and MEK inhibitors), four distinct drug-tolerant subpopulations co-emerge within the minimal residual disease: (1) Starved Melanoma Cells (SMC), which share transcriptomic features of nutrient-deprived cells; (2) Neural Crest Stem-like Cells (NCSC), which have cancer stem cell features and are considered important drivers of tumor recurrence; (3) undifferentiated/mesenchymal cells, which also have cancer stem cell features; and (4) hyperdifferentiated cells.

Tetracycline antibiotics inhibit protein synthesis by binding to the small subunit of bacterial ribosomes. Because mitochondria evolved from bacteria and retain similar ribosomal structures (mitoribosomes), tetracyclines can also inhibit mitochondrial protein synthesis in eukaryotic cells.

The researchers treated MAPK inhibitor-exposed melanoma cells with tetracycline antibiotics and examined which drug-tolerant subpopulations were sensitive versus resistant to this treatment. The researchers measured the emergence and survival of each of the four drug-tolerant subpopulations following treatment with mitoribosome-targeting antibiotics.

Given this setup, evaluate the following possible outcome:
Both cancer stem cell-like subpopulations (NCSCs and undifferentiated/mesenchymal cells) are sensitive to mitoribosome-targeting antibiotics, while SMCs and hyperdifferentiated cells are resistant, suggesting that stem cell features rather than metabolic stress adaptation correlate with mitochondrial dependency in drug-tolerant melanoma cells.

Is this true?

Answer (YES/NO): NO